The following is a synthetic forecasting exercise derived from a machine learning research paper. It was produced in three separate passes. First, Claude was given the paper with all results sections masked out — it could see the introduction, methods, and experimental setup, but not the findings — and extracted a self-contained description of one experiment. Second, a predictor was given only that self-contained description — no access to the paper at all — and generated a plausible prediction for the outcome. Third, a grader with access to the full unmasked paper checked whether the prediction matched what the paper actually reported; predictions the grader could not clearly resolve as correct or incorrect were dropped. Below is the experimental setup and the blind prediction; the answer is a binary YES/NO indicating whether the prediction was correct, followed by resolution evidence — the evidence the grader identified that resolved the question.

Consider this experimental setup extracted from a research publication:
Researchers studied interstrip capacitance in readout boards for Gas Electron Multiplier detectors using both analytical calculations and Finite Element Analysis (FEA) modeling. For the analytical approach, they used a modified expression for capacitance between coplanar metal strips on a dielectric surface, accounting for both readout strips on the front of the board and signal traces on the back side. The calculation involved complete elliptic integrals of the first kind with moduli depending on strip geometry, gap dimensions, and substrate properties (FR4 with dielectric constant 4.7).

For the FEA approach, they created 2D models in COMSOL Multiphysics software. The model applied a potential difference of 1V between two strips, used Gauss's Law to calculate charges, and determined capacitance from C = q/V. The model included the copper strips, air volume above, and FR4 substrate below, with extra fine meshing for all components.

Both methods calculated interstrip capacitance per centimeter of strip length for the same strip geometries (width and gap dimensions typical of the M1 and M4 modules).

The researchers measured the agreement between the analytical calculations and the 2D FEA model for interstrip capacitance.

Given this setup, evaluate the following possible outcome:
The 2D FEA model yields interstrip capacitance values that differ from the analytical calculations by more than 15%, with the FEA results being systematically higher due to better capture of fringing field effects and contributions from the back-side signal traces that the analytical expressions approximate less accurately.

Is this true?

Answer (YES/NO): NO